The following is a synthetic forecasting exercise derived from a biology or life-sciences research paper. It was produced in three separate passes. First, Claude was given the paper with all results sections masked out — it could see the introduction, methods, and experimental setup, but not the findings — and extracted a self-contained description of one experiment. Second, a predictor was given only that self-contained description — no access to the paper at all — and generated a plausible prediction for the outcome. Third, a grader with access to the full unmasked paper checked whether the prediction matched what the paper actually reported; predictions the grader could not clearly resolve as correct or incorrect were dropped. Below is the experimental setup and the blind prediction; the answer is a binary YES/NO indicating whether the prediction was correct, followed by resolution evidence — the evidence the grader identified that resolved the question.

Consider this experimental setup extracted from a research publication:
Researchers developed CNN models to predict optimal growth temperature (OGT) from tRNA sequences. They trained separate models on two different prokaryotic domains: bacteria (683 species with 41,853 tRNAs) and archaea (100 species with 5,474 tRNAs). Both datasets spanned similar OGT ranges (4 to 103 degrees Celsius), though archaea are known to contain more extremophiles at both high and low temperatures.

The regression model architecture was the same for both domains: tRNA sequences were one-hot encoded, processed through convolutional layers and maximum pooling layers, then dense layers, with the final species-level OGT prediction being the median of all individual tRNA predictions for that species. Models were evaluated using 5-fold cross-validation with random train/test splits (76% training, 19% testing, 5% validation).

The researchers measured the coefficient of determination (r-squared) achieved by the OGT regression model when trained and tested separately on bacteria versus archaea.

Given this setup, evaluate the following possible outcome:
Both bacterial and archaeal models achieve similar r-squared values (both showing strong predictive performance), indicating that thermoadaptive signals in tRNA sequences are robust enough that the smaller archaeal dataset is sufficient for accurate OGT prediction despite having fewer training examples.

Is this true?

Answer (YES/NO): YES